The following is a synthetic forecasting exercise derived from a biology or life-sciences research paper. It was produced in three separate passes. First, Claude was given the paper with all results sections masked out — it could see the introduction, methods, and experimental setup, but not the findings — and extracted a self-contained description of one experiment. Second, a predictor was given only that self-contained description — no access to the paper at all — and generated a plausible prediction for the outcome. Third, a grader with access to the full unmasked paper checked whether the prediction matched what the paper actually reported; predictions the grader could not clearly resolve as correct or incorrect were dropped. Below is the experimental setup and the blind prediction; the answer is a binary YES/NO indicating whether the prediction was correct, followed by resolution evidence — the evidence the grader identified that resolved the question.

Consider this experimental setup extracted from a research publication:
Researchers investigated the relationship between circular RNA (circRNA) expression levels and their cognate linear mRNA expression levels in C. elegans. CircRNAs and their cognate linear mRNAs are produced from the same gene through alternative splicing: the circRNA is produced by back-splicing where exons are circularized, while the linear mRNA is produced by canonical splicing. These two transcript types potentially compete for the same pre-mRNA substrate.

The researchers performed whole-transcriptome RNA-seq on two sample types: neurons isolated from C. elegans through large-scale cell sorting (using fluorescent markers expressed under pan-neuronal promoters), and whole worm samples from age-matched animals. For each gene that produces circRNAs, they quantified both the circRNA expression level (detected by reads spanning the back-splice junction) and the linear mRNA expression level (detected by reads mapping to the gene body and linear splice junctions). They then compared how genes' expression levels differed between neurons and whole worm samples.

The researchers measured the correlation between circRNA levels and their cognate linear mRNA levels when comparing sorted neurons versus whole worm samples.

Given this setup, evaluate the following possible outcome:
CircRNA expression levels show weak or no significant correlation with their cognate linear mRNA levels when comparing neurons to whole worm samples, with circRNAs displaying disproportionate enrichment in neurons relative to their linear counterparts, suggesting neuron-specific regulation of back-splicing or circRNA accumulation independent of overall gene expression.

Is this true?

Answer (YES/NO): NO